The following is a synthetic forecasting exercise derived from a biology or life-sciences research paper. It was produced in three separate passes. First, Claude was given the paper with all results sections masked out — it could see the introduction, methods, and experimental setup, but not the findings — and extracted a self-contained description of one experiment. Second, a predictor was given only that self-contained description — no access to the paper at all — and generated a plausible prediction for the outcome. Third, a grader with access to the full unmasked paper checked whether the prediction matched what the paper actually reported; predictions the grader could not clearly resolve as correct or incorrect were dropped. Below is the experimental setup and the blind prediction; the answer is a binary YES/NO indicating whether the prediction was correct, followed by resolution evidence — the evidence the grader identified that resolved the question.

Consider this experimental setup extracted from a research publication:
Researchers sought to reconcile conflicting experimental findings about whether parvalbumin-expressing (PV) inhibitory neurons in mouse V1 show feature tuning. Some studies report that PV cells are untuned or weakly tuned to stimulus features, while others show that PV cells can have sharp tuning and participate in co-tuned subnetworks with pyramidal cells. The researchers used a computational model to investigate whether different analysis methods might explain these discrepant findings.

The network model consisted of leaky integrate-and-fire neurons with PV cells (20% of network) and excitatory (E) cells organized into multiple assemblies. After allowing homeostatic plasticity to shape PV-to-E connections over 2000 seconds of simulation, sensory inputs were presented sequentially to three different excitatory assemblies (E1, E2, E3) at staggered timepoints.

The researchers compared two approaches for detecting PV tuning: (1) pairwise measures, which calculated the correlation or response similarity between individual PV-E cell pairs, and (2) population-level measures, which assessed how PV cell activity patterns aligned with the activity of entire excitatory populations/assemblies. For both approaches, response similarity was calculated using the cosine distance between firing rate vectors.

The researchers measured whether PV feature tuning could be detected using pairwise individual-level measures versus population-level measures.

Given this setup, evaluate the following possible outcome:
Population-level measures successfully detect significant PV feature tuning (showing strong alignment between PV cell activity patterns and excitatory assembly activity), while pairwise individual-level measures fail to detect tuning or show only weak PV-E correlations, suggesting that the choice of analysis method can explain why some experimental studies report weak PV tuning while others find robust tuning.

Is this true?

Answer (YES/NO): YES